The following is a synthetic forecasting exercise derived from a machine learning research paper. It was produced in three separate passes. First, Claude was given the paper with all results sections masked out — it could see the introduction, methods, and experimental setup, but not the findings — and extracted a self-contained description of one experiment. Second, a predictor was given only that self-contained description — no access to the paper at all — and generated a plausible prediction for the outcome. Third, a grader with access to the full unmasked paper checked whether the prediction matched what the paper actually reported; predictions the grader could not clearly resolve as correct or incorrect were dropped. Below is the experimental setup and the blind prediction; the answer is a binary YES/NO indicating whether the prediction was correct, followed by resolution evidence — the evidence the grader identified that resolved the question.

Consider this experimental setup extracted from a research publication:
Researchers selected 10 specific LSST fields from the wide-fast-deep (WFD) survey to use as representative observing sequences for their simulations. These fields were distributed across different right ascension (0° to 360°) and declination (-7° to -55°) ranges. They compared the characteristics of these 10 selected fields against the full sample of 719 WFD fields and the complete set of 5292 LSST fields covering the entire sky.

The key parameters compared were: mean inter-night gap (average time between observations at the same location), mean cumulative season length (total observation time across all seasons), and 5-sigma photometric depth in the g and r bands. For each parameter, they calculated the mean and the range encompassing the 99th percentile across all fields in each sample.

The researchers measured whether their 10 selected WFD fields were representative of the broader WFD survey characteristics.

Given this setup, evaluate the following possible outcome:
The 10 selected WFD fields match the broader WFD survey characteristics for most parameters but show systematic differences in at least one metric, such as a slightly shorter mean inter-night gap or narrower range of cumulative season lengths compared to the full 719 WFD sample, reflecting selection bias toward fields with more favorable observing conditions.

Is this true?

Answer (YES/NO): NO